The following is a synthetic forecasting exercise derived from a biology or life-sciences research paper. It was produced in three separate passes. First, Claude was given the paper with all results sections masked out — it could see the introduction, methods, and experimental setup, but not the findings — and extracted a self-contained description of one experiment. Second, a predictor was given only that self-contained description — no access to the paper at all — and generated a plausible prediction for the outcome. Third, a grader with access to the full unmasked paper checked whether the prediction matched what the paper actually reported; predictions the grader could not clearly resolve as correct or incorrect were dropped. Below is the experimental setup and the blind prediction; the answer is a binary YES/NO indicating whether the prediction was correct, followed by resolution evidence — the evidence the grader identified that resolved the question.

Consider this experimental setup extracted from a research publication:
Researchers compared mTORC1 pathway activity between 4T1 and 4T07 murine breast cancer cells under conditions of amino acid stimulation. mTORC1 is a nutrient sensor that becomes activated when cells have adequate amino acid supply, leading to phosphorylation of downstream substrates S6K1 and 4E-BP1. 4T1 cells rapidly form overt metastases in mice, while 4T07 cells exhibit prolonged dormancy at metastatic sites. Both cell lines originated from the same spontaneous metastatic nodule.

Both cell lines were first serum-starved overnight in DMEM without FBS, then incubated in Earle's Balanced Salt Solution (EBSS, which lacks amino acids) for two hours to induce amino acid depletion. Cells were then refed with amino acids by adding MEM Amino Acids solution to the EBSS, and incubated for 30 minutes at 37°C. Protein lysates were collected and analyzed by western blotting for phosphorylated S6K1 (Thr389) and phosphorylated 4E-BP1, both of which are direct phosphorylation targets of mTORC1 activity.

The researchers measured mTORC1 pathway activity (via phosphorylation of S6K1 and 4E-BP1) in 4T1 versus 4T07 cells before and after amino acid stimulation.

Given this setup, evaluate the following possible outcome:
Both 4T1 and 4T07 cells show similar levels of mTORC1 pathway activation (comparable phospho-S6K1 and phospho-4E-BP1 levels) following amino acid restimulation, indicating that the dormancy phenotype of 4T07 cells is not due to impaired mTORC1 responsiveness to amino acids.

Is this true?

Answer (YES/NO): NO